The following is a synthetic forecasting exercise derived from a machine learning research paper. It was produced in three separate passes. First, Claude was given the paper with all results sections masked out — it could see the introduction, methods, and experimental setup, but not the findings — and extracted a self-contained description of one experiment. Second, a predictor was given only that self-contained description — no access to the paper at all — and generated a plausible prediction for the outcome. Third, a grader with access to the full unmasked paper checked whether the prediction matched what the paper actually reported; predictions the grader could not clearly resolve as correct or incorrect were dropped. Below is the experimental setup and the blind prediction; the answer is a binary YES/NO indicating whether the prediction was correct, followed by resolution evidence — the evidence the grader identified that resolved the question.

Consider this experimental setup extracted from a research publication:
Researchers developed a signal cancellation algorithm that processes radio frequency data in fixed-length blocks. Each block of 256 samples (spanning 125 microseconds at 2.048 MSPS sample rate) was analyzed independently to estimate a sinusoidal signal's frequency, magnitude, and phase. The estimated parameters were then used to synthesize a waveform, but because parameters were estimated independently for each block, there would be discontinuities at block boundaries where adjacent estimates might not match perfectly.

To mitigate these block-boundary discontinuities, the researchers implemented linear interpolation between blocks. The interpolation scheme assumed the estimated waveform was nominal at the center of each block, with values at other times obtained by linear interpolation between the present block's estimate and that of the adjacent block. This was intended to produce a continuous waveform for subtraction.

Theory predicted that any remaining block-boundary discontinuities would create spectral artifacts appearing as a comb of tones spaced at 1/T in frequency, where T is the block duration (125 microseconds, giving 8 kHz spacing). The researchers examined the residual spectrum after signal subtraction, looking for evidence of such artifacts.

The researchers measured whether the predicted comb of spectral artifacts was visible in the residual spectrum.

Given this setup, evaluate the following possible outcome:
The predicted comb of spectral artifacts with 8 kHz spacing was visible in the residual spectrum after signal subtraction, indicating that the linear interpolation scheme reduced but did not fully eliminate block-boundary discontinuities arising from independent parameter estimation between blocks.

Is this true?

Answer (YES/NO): NO